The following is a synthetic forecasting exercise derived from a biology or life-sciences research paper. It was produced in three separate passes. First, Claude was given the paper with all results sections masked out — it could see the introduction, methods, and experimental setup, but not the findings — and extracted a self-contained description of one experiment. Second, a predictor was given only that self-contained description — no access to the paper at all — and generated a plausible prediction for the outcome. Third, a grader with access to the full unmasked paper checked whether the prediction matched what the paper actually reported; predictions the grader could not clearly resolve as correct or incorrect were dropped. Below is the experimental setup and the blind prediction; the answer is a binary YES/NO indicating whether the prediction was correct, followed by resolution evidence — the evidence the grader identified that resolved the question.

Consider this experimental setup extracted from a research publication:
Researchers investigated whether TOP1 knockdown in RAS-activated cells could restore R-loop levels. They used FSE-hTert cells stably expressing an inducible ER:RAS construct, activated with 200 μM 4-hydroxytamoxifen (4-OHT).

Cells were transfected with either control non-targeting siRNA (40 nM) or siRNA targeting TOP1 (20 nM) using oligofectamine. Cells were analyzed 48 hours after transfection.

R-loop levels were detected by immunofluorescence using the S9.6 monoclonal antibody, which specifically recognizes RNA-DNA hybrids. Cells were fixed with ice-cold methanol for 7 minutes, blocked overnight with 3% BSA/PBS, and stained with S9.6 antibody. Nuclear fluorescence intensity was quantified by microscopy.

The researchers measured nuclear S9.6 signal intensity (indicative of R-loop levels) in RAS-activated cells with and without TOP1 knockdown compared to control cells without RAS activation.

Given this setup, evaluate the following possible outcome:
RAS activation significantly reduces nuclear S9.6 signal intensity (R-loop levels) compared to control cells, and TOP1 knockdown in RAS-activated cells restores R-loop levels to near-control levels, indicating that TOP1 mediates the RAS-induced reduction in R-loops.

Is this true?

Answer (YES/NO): YES